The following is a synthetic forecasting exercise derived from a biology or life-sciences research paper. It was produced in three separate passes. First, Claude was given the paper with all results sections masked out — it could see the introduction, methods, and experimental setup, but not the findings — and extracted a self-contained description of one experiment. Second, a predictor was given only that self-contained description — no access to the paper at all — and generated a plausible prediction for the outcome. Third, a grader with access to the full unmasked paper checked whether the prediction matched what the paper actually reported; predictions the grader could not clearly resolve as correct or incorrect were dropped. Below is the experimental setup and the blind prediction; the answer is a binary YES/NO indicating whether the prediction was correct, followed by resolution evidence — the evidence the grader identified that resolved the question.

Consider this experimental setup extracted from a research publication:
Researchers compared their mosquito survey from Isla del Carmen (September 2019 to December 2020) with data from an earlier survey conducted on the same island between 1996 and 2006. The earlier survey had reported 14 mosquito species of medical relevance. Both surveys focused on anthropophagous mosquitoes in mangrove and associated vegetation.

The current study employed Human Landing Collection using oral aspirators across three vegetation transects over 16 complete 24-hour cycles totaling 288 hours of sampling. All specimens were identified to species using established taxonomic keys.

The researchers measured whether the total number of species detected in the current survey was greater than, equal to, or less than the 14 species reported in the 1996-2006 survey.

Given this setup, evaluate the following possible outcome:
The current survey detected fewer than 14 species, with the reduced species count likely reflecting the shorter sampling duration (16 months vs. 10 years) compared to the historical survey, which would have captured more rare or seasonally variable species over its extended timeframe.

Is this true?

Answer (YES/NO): NO